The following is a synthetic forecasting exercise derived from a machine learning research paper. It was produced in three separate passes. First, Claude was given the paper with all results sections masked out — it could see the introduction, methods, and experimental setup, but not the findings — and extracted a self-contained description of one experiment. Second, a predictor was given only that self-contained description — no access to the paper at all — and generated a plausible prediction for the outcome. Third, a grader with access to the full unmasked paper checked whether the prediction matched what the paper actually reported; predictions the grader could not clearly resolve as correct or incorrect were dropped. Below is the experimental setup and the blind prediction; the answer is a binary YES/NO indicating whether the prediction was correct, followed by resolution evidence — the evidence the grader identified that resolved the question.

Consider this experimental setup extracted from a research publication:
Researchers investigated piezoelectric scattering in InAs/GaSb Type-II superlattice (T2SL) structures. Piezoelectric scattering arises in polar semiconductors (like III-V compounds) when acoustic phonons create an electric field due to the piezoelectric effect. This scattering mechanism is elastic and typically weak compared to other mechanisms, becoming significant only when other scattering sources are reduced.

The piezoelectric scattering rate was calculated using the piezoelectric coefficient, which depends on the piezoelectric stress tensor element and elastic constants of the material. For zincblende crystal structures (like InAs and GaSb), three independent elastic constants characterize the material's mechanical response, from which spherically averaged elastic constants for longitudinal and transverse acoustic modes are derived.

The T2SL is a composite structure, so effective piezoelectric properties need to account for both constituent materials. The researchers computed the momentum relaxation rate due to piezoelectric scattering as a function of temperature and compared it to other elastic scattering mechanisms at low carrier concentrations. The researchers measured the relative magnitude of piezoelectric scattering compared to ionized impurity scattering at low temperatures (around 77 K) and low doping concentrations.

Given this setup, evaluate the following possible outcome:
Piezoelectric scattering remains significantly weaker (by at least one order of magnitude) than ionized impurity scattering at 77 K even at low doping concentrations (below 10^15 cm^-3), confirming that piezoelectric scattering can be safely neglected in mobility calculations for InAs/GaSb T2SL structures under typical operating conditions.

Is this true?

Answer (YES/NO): NO